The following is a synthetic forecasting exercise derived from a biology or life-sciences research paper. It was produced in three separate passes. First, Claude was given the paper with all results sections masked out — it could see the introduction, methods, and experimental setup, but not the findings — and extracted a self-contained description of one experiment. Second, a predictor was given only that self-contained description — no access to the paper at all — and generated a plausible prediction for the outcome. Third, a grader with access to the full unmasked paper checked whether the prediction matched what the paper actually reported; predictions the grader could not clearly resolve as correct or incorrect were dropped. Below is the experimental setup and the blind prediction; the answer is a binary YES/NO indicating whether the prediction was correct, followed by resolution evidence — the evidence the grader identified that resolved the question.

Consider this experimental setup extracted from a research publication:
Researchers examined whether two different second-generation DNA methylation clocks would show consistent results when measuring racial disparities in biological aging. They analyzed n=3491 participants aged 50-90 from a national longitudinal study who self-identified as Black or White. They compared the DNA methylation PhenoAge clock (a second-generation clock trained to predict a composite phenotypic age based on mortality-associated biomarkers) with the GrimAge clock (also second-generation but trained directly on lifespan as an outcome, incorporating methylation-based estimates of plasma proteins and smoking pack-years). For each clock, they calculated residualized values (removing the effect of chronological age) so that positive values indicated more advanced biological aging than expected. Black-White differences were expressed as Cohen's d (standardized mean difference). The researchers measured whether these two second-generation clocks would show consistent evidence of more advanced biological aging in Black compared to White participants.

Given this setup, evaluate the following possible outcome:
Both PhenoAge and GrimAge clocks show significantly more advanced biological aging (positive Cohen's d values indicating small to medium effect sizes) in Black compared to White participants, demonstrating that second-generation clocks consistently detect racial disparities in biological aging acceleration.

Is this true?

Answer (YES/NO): NO